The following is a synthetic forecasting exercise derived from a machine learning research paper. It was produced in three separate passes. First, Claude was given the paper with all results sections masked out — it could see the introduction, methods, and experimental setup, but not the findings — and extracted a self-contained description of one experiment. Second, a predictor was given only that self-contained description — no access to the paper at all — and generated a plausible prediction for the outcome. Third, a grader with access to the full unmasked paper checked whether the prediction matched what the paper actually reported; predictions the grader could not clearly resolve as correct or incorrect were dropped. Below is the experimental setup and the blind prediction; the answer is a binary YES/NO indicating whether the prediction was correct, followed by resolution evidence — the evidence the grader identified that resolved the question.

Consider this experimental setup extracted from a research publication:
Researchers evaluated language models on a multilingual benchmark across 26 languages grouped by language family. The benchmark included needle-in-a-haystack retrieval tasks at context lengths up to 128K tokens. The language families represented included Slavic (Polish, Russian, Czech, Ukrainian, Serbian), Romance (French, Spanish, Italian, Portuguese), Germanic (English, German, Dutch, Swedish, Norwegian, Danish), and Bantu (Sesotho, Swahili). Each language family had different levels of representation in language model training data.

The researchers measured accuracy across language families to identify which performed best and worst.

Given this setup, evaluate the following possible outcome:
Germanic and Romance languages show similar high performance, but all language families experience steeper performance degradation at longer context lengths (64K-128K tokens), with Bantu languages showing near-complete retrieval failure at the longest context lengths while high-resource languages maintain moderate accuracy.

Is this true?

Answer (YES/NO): NO